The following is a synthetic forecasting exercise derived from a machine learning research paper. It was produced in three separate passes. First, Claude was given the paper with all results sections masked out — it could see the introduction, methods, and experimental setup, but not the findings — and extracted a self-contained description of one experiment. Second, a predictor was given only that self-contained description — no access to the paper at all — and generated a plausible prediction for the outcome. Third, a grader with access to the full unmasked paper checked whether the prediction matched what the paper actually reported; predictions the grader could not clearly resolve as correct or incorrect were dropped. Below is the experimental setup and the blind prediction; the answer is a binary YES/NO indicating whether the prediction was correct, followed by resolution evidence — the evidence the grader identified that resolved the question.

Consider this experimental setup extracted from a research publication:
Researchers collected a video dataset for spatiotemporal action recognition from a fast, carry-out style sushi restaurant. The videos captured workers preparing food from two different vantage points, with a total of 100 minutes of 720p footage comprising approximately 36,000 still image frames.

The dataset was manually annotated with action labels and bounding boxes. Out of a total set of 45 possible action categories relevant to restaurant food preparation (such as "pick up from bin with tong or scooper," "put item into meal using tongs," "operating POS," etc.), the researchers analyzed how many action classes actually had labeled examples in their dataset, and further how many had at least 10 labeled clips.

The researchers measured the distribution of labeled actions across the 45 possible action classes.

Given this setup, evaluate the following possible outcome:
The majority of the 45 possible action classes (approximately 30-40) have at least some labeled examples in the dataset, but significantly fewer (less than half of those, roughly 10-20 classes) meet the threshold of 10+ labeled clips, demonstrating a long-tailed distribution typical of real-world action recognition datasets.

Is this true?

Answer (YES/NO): NO